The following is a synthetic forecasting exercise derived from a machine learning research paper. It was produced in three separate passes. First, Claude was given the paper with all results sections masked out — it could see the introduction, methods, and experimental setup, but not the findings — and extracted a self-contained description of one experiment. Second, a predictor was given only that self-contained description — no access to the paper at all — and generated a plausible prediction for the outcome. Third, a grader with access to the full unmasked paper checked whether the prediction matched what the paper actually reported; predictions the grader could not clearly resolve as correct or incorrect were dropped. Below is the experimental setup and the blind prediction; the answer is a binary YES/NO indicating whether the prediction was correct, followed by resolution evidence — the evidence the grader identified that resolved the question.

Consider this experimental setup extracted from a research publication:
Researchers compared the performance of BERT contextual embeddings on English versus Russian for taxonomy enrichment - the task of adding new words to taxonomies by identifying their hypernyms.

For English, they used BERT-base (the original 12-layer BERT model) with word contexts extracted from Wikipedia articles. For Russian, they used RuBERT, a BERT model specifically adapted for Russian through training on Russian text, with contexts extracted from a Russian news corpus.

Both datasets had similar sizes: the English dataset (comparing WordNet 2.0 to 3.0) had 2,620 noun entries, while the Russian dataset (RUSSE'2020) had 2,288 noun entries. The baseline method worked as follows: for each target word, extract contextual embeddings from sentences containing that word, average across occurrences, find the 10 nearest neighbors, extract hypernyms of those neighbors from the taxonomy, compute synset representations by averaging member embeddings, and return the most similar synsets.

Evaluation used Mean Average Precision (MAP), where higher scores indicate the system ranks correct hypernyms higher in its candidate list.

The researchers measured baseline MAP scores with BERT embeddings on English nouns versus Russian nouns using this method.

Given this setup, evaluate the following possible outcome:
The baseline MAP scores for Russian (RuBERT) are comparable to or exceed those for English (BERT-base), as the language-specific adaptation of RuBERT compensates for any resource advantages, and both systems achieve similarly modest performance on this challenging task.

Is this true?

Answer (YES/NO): NO